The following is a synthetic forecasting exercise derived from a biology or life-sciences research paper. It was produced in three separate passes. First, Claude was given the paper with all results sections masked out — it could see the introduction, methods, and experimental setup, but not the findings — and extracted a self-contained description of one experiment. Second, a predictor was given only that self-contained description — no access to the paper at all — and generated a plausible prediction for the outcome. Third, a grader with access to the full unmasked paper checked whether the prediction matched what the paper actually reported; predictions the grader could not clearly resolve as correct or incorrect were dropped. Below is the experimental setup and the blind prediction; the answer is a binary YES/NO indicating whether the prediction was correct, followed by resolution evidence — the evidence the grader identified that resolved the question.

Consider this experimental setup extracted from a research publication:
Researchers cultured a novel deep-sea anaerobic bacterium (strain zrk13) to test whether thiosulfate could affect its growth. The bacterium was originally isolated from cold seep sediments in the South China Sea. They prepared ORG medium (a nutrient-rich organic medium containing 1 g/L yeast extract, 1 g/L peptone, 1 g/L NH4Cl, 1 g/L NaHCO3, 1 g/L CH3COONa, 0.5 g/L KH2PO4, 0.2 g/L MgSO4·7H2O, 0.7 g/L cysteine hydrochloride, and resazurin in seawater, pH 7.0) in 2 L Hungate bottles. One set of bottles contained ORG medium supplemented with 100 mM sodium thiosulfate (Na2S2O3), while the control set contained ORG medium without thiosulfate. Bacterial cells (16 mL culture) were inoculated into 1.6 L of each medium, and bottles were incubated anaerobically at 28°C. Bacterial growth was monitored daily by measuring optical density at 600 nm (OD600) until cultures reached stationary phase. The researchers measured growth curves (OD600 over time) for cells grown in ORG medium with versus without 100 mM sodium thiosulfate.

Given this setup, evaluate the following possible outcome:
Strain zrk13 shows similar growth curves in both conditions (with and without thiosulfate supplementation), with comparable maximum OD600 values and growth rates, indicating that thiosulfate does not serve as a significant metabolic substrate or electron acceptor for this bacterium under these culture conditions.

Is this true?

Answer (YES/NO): NO